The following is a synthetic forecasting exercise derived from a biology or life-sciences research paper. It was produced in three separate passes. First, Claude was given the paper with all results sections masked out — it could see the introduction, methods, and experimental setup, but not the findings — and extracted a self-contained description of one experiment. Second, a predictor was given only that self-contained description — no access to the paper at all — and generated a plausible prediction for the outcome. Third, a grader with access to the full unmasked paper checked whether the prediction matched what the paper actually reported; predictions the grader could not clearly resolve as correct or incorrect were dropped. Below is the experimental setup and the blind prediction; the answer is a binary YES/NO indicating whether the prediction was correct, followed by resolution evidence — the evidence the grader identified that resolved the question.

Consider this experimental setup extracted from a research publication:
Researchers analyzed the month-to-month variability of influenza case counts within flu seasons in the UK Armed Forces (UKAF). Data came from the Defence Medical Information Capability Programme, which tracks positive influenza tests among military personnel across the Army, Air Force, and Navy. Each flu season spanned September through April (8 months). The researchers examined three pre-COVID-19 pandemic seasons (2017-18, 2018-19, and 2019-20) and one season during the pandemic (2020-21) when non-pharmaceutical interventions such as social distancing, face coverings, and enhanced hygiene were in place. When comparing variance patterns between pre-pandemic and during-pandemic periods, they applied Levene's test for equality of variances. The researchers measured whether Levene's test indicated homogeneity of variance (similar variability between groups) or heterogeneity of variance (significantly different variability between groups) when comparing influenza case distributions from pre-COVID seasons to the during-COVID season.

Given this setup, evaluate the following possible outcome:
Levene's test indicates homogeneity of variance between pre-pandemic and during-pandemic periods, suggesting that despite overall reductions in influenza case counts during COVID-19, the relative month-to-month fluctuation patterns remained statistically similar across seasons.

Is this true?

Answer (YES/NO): NO